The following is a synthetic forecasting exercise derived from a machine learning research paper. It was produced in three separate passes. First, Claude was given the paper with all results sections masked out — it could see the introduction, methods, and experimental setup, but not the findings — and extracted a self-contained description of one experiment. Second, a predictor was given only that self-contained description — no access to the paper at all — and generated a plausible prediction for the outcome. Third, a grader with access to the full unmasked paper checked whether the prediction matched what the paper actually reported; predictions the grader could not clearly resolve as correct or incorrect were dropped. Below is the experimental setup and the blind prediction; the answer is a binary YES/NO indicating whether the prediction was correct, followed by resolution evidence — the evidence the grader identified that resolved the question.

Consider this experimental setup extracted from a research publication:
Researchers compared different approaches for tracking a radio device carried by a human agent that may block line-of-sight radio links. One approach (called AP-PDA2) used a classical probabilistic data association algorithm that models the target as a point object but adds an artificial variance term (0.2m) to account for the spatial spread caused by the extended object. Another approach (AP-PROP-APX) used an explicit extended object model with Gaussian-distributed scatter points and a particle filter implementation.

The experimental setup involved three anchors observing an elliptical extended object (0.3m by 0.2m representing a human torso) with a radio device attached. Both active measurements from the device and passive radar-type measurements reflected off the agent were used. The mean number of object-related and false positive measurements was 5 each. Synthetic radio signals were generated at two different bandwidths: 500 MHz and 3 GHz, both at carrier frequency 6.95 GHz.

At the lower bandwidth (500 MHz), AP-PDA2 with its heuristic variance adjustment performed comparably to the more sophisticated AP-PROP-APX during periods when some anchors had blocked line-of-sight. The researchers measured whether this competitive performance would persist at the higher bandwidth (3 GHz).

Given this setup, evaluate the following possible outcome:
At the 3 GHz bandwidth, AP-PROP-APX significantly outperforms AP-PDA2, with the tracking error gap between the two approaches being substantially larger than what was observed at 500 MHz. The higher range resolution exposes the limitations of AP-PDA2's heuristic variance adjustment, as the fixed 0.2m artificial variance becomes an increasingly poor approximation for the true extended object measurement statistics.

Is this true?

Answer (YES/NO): YES